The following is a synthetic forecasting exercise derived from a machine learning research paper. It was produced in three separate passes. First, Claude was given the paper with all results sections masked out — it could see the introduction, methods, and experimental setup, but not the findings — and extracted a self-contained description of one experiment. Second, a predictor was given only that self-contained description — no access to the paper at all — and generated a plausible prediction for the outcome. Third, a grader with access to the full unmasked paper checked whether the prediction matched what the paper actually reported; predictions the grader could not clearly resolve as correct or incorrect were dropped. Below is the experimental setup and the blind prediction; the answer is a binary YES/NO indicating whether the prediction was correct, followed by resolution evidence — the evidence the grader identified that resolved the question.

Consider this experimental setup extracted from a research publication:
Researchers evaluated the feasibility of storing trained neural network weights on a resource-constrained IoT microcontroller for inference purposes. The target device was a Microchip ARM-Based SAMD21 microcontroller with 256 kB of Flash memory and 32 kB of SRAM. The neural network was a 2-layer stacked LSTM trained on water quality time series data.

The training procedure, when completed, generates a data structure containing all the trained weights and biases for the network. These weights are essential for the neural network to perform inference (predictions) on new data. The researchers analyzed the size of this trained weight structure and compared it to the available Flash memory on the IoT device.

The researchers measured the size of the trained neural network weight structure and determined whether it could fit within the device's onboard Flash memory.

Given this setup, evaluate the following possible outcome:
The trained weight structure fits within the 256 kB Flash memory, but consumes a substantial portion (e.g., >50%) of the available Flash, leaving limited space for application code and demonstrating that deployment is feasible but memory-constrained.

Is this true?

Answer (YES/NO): NO